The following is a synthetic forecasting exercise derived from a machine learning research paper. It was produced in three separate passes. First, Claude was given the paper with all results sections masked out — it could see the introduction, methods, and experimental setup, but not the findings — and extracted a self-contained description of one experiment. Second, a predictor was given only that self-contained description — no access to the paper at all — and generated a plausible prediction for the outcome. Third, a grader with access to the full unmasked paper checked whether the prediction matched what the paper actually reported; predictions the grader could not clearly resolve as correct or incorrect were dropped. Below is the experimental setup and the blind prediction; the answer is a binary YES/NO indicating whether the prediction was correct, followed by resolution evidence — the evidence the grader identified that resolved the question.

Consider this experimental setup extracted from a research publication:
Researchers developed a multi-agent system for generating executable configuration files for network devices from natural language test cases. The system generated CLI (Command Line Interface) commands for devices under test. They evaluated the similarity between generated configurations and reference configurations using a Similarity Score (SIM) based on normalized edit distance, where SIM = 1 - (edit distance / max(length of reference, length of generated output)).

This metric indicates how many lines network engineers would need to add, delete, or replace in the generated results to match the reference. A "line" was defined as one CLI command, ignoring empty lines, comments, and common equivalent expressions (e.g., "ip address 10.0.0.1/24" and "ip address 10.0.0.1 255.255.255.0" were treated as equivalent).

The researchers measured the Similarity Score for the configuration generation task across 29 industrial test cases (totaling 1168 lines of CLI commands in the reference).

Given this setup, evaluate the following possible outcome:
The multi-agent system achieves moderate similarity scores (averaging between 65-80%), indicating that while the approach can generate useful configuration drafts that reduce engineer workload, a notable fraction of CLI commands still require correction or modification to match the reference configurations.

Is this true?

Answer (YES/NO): YES